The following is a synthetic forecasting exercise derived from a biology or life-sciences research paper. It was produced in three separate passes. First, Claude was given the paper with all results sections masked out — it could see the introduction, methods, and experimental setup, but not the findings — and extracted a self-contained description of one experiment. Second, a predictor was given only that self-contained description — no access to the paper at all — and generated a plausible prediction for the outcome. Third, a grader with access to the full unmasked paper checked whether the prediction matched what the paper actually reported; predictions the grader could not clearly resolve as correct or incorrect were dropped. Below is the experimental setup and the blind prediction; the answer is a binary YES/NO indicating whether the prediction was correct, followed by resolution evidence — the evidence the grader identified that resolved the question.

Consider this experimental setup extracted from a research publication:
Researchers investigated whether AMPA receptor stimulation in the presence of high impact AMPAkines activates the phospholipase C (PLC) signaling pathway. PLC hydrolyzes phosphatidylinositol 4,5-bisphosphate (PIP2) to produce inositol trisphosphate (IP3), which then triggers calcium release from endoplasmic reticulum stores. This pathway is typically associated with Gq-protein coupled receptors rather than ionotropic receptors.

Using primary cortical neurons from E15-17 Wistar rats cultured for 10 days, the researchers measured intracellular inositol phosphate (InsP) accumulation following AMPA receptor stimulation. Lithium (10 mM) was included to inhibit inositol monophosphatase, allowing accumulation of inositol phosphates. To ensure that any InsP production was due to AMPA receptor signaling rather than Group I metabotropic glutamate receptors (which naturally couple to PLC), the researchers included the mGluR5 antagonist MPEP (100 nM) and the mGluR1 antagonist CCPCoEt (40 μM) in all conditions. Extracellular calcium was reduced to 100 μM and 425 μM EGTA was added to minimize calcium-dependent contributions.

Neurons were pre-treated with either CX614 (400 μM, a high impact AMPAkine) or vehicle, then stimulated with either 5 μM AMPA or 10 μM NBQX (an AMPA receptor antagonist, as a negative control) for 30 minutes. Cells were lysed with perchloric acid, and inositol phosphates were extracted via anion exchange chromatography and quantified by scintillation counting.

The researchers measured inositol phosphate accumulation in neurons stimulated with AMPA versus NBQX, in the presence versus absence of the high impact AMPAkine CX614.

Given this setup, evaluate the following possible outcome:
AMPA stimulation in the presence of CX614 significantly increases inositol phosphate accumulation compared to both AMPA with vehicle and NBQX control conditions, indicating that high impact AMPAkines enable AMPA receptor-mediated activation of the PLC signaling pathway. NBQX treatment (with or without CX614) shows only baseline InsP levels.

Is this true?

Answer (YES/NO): YES